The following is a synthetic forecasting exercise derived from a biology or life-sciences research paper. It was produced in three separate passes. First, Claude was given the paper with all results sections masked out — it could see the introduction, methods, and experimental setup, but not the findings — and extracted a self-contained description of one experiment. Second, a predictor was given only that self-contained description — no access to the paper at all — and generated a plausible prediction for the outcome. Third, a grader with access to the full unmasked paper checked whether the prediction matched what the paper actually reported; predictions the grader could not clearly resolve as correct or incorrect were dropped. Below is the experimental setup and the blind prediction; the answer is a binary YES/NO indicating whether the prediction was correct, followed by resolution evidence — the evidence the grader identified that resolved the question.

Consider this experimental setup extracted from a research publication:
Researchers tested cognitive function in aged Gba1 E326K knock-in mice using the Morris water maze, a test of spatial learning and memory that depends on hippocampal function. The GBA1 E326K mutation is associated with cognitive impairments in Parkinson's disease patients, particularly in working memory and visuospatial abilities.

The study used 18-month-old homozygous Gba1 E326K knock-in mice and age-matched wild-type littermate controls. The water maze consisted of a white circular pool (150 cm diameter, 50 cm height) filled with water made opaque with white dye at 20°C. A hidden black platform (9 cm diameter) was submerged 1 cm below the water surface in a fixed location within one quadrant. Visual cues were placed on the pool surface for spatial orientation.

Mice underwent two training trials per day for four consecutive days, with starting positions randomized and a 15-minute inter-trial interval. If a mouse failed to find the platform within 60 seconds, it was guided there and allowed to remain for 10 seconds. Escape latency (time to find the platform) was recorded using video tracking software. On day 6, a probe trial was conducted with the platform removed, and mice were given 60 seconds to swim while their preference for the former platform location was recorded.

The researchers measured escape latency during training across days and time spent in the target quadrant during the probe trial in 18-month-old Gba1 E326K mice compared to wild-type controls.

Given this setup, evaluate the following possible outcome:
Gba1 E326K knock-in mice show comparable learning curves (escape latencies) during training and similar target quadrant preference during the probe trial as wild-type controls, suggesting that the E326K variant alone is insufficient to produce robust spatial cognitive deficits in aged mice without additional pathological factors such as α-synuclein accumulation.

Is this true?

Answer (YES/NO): YES